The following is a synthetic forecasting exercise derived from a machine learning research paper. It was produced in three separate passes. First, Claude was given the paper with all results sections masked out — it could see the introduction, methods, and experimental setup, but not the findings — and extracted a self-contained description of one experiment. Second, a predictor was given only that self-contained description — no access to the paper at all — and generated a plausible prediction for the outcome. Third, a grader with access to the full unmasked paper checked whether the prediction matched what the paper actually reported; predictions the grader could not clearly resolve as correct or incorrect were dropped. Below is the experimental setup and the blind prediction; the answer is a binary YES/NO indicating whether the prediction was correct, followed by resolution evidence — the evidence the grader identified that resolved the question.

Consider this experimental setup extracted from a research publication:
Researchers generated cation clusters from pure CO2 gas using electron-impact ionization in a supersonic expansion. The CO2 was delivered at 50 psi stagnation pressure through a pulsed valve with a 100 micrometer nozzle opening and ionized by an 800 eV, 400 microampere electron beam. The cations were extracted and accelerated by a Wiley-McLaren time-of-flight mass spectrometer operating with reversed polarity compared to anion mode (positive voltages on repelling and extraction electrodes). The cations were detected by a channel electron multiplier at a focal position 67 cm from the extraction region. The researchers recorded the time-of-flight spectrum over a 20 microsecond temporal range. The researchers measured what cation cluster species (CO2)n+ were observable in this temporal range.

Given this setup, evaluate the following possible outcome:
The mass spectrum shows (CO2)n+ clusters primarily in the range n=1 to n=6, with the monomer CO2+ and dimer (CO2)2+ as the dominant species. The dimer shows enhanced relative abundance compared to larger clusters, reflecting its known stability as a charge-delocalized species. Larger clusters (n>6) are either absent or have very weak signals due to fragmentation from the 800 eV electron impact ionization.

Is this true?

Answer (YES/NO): NO